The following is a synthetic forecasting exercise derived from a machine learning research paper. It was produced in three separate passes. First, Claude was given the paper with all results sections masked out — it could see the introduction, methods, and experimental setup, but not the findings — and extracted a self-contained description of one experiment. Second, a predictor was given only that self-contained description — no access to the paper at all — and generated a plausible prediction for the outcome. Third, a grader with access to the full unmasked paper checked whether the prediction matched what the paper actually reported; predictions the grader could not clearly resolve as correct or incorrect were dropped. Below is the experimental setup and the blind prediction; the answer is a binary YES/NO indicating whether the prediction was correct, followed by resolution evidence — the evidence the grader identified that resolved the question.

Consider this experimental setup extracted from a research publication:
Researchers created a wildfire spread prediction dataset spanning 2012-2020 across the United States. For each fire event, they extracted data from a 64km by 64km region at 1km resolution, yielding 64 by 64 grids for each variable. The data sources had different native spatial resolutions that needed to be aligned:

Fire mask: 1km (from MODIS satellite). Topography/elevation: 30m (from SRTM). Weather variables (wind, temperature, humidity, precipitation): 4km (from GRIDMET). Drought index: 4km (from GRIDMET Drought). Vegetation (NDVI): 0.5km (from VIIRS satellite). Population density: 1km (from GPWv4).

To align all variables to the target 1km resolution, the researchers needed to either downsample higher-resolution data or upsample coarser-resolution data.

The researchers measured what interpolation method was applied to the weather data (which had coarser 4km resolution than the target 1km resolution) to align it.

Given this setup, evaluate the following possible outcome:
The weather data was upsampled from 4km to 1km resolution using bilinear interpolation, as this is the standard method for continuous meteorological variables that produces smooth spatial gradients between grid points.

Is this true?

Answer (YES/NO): NO